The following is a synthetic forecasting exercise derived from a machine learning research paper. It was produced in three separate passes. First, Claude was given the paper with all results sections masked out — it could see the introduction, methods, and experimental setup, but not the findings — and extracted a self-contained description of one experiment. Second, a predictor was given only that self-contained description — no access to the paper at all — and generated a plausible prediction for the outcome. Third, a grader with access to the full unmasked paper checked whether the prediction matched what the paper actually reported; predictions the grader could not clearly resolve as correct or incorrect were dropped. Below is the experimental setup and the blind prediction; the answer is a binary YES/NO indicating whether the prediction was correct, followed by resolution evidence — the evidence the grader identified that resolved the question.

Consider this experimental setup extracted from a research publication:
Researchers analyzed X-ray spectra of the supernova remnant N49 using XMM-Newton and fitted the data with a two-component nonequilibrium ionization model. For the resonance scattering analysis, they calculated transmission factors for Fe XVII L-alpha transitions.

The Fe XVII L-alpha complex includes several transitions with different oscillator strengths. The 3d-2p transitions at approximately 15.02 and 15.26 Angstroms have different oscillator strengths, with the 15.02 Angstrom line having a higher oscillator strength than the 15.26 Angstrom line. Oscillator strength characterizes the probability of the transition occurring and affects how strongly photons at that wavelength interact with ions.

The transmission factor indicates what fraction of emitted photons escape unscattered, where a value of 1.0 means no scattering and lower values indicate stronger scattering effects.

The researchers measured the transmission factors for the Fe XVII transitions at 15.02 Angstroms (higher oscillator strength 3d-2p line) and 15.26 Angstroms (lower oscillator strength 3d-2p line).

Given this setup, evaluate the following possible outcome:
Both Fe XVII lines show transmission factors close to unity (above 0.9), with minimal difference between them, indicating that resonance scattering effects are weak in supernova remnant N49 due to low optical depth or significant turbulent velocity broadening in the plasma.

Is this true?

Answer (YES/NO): NO